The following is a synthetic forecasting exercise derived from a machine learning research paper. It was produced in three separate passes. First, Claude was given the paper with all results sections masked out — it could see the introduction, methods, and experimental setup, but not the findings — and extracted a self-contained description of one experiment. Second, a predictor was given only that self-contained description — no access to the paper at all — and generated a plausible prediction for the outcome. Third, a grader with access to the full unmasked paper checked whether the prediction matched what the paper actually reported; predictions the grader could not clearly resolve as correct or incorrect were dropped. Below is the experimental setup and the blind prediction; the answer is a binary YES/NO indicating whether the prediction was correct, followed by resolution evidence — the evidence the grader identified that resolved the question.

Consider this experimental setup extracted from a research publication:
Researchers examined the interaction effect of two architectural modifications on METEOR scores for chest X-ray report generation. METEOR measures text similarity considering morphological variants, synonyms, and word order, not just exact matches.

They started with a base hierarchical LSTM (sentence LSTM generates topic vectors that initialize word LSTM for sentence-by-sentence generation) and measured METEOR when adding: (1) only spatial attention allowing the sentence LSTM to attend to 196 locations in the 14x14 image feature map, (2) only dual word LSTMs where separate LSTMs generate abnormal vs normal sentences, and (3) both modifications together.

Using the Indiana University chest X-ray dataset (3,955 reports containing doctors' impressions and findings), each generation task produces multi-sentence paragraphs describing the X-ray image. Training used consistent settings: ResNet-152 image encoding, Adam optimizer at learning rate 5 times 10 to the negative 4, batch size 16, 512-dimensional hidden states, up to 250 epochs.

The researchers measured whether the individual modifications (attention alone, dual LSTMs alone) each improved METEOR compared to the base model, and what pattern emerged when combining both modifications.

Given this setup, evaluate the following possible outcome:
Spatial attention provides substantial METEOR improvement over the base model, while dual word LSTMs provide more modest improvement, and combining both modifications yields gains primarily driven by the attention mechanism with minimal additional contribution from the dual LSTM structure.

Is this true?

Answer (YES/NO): NO